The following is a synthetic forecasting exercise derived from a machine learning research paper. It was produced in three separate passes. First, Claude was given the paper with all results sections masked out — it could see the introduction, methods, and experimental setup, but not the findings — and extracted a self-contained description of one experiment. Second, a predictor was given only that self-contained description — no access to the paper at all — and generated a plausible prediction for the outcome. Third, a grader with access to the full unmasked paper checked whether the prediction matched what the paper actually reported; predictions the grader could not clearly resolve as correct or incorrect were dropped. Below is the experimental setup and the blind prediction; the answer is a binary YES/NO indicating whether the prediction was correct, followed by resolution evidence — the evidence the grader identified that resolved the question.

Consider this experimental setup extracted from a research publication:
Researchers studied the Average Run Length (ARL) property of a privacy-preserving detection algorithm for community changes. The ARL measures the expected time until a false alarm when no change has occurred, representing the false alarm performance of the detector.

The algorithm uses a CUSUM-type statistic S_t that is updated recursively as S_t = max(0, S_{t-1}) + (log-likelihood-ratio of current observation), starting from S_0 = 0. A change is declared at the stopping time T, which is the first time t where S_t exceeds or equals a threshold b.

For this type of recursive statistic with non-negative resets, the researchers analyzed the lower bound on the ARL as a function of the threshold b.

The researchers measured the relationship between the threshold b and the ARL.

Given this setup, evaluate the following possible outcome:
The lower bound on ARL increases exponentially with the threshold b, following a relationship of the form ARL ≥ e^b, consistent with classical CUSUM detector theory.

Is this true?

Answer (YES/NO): YES